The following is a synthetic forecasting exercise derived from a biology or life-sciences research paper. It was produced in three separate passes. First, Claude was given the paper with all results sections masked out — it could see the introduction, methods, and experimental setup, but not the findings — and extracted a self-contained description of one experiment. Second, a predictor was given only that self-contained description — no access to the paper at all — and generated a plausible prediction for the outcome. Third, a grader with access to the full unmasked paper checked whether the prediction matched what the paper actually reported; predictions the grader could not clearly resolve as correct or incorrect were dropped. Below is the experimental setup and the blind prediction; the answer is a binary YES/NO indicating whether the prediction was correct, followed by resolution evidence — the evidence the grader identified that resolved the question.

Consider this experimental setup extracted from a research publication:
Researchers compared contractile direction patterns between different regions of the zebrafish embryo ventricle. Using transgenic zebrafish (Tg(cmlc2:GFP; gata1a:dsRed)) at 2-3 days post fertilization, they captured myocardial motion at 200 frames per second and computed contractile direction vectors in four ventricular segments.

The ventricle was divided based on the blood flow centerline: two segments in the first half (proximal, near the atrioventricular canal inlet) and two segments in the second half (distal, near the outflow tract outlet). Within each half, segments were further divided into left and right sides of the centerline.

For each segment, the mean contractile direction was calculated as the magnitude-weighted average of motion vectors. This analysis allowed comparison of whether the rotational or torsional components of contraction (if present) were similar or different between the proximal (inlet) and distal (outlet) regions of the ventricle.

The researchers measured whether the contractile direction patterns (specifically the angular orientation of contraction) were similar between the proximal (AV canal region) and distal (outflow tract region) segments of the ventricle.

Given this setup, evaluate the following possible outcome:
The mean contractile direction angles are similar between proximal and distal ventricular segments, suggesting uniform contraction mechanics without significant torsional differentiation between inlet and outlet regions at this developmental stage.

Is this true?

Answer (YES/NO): NO